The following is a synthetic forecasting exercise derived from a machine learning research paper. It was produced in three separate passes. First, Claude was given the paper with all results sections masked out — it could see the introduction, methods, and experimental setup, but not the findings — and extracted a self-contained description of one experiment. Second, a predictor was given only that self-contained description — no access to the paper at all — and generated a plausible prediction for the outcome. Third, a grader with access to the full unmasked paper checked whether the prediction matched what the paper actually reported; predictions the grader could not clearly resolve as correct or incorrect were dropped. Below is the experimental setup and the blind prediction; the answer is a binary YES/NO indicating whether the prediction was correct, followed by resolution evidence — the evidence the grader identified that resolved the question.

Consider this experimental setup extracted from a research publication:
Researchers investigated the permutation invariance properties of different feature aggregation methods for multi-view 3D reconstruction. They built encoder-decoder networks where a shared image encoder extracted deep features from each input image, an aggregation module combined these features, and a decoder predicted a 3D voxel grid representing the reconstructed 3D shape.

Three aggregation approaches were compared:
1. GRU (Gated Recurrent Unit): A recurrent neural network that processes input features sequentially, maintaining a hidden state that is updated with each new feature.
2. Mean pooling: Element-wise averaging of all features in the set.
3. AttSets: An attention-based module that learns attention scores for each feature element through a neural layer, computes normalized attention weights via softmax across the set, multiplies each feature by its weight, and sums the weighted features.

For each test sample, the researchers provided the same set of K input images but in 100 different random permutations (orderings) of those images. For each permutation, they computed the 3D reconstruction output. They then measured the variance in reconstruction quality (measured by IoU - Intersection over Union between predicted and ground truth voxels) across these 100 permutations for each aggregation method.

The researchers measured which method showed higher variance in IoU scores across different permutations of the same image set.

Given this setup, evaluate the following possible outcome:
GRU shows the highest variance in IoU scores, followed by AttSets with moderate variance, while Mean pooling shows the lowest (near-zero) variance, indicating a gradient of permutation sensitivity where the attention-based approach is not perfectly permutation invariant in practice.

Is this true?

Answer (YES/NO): NO